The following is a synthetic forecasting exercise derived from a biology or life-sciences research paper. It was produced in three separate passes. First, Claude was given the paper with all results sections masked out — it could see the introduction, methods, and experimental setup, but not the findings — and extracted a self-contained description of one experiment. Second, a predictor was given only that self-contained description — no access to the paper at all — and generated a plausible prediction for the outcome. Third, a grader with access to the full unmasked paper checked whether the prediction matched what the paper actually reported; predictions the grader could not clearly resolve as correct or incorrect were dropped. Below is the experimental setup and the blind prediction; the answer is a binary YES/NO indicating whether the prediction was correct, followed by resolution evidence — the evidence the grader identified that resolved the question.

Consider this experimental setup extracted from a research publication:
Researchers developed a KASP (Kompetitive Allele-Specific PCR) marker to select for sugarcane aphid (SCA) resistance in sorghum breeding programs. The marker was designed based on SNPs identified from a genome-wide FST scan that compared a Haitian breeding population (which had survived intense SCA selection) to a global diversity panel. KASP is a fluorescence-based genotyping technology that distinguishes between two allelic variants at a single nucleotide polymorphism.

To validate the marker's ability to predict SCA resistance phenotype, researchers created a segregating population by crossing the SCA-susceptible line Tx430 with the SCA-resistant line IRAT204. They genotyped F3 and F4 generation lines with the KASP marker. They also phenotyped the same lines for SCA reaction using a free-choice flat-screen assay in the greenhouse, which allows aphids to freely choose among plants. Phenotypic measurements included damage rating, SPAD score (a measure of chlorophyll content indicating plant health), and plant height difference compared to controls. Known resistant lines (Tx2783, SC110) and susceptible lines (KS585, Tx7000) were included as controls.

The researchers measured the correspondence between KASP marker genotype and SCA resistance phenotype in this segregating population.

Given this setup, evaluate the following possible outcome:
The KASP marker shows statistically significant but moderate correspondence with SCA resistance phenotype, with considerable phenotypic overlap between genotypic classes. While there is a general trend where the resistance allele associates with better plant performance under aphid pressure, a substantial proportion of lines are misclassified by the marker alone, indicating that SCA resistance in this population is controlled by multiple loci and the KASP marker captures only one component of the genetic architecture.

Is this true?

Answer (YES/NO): NO